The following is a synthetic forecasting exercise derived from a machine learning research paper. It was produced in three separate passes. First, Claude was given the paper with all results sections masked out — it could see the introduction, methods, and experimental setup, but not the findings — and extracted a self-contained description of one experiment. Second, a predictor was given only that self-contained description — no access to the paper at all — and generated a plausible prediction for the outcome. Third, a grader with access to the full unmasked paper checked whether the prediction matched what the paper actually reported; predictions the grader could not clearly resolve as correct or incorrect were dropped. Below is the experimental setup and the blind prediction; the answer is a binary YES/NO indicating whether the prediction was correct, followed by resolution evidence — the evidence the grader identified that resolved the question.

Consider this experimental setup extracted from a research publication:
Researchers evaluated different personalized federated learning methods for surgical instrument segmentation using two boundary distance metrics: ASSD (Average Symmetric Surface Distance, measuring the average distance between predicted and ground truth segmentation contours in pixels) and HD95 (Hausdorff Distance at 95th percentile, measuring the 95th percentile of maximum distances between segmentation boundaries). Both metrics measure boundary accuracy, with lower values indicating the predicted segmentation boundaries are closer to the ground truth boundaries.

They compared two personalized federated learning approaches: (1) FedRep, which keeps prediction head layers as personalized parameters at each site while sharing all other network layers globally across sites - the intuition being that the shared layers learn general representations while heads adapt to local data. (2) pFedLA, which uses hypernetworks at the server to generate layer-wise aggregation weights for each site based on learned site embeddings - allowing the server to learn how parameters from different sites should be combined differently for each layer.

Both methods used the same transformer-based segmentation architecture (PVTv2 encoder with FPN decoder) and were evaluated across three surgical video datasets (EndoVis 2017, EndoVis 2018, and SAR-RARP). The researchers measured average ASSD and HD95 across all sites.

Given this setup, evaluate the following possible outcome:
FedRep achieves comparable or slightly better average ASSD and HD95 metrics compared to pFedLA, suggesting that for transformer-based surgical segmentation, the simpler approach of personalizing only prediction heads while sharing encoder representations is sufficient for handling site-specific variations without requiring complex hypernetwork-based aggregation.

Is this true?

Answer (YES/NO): YES